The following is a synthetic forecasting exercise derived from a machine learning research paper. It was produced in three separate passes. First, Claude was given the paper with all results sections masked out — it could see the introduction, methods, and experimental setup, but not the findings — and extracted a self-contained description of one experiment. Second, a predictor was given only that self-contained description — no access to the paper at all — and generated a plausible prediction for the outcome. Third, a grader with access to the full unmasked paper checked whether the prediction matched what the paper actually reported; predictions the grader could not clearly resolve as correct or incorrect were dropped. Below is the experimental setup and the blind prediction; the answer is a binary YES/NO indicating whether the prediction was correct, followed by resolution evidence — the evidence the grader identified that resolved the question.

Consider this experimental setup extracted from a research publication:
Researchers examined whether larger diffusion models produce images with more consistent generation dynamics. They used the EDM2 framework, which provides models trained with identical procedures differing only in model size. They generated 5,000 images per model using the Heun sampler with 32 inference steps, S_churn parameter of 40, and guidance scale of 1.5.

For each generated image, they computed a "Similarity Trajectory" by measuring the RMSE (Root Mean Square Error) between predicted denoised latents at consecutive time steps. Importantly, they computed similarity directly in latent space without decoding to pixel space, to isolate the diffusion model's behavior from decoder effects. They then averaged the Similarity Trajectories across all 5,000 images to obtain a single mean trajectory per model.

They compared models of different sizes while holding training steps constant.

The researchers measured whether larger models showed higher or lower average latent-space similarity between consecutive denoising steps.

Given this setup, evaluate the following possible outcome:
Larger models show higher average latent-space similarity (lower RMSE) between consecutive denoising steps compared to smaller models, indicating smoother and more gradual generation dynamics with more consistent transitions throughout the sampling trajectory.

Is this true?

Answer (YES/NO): YES